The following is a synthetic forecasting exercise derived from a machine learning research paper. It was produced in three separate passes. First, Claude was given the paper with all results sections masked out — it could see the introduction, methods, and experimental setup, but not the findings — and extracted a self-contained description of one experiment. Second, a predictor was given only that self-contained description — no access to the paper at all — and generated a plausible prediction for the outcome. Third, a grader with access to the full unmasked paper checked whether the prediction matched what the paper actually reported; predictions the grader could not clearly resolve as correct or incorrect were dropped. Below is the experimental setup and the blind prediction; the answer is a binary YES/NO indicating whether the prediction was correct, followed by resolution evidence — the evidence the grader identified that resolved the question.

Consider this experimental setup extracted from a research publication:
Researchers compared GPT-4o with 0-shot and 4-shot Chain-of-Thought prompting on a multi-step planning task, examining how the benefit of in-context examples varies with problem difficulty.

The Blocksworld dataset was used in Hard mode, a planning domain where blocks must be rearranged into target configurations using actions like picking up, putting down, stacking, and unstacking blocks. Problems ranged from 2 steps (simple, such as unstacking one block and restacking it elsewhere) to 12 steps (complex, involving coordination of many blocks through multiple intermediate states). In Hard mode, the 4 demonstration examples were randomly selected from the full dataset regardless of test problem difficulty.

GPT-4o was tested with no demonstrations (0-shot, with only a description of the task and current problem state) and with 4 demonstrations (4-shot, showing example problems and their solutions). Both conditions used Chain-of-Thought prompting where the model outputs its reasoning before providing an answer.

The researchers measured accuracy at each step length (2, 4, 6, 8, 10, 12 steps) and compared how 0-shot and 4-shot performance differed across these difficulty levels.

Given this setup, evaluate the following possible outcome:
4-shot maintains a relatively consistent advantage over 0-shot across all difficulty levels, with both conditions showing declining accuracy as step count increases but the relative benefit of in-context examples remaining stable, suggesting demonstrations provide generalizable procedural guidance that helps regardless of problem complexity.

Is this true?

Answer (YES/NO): NO